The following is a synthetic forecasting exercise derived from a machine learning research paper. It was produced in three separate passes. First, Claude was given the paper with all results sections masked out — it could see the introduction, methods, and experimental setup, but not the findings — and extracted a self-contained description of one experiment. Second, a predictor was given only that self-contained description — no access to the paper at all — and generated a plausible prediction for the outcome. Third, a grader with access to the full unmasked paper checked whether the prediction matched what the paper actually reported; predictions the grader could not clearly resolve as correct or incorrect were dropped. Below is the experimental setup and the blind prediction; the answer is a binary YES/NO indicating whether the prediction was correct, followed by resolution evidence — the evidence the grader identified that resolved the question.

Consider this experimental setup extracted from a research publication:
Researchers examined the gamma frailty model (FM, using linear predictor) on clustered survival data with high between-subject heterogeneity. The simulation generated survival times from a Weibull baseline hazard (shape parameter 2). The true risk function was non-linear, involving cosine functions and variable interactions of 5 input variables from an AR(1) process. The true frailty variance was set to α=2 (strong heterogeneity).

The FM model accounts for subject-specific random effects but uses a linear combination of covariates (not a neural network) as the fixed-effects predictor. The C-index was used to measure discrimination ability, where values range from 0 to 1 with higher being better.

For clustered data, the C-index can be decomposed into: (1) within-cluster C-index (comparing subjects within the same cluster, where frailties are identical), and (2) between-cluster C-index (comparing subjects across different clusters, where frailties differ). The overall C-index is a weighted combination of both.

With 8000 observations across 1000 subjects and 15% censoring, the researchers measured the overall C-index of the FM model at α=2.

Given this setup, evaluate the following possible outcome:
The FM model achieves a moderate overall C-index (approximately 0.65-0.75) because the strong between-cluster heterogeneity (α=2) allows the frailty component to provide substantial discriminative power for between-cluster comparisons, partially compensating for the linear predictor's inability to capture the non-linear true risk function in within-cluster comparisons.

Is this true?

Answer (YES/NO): NO